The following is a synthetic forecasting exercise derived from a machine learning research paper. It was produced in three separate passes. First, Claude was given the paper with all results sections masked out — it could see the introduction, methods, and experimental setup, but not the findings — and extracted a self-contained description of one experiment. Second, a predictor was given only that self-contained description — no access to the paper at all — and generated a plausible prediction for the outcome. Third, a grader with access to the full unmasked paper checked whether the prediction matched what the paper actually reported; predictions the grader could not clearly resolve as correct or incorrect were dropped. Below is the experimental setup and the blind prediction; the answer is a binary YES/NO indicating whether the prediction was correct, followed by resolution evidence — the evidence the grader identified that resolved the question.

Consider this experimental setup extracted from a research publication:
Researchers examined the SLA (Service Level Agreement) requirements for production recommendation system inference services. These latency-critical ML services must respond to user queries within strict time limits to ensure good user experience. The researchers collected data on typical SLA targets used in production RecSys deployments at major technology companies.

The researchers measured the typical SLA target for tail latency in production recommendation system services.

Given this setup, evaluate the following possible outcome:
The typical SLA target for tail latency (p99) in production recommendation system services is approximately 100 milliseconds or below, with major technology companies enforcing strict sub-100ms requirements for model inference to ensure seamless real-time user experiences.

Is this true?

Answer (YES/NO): NO